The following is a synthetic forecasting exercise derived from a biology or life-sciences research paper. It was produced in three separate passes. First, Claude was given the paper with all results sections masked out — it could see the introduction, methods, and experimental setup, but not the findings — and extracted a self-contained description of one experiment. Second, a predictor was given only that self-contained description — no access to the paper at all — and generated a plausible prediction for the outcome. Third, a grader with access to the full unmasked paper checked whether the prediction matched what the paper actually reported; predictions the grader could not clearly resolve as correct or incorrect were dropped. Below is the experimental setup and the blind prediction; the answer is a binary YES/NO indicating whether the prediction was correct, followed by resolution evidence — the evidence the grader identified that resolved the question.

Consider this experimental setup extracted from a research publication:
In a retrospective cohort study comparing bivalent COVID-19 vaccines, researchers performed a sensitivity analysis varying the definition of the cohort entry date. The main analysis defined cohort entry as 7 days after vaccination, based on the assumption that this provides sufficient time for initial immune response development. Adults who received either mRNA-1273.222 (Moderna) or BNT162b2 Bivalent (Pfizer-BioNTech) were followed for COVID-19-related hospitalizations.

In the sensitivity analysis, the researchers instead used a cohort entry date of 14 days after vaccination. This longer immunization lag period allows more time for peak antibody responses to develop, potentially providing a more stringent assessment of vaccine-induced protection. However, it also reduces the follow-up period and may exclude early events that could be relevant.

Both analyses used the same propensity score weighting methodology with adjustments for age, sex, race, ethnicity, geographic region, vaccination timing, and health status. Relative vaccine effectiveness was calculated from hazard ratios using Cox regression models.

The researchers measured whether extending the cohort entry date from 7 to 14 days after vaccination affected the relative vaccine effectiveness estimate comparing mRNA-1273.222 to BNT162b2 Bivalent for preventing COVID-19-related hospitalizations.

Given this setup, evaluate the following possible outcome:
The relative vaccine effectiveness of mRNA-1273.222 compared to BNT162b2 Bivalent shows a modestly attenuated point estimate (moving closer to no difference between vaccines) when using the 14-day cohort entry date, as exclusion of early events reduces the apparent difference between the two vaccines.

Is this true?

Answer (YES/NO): NO